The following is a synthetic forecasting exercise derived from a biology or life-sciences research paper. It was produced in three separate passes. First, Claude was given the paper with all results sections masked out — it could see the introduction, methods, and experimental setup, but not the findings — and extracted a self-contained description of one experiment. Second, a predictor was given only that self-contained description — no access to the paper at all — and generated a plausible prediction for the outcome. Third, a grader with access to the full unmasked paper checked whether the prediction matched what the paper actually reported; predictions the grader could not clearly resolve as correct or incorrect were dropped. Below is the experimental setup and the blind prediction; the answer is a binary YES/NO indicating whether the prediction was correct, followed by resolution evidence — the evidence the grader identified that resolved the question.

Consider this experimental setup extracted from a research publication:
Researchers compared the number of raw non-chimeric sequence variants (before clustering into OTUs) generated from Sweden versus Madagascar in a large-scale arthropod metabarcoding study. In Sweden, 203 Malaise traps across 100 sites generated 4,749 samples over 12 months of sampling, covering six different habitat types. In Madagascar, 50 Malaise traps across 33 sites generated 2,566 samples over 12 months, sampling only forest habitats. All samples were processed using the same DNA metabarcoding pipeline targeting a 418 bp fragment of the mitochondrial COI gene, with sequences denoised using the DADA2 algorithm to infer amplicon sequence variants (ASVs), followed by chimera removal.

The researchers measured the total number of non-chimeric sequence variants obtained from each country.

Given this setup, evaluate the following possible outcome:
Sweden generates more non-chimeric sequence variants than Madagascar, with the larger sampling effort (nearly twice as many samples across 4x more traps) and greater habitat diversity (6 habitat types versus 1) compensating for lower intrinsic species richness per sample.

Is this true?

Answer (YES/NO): YES